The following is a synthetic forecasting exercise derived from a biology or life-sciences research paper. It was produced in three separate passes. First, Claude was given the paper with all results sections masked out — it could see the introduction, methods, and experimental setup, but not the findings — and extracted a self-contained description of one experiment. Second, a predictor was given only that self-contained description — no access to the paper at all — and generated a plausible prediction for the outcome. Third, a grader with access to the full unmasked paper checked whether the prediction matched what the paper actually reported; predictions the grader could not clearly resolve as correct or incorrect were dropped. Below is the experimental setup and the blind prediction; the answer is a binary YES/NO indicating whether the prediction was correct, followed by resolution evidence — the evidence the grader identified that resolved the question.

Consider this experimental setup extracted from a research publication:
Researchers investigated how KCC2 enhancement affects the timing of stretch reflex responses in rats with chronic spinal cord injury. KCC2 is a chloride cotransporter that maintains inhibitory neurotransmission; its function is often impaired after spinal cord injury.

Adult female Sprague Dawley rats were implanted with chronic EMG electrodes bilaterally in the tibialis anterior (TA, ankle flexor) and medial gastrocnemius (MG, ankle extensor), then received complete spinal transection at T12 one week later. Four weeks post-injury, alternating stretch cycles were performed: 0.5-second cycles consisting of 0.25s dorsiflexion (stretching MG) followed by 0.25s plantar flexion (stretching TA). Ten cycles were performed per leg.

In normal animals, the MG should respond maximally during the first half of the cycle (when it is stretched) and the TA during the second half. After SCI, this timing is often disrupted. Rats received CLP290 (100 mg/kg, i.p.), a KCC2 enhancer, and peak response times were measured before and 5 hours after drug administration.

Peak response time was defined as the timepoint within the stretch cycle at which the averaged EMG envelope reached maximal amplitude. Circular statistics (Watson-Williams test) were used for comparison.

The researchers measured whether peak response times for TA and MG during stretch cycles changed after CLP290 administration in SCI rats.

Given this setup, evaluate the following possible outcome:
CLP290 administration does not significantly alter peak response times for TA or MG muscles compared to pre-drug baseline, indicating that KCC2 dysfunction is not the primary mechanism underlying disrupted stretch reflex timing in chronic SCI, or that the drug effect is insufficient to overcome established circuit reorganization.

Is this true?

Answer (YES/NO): NO